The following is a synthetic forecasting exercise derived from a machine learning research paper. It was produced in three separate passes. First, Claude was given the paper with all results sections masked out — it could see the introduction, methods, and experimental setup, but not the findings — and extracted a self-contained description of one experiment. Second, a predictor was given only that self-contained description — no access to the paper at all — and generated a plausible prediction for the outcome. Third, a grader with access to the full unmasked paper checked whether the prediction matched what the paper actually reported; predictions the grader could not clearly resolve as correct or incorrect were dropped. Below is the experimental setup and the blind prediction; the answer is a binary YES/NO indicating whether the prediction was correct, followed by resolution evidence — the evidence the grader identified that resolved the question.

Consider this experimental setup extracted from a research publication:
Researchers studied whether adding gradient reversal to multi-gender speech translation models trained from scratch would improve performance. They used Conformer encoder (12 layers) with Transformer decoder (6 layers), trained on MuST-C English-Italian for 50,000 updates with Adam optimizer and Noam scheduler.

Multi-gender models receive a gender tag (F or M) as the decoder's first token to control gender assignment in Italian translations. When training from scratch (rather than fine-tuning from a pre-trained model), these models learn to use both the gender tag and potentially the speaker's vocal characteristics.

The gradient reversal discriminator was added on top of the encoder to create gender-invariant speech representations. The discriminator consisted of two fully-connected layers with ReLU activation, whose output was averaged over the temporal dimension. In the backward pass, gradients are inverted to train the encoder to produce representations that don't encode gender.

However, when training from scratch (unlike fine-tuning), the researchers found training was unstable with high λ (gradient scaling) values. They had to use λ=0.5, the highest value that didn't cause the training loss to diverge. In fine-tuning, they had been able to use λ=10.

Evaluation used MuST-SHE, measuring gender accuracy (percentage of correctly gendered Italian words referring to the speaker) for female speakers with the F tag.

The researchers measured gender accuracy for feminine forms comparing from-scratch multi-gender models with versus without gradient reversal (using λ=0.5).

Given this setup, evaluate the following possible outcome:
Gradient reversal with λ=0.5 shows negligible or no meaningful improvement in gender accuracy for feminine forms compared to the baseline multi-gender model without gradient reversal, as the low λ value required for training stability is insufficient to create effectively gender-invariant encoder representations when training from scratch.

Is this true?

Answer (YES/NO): NO